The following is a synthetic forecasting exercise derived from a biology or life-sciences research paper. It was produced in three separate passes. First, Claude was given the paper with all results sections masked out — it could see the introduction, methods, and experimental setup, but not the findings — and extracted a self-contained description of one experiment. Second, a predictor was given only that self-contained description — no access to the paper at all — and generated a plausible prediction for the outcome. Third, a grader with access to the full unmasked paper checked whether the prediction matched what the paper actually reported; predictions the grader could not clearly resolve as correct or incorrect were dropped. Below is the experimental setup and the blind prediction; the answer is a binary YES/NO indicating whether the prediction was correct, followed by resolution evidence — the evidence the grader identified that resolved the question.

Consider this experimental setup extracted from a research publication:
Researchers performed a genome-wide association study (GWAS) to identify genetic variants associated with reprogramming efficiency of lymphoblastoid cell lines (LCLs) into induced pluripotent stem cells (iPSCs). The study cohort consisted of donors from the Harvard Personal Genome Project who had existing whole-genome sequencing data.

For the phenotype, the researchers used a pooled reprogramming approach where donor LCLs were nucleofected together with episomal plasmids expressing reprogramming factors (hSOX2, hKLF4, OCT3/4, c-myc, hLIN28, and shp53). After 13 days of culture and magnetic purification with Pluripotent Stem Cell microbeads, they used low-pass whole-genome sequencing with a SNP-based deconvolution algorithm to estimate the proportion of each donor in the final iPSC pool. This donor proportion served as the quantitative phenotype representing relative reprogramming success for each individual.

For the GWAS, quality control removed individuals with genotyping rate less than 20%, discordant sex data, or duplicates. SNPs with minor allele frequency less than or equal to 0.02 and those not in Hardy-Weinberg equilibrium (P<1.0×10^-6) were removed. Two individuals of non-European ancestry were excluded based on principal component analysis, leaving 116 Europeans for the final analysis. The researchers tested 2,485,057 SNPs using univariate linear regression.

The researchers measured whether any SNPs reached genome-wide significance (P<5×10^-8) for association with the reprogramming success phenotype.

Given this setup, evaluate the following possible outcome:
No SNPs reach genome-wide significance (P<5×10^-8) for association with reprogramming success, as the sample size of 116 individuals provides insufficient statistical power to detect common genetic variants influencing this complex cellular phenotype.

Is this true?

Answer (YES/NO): YES